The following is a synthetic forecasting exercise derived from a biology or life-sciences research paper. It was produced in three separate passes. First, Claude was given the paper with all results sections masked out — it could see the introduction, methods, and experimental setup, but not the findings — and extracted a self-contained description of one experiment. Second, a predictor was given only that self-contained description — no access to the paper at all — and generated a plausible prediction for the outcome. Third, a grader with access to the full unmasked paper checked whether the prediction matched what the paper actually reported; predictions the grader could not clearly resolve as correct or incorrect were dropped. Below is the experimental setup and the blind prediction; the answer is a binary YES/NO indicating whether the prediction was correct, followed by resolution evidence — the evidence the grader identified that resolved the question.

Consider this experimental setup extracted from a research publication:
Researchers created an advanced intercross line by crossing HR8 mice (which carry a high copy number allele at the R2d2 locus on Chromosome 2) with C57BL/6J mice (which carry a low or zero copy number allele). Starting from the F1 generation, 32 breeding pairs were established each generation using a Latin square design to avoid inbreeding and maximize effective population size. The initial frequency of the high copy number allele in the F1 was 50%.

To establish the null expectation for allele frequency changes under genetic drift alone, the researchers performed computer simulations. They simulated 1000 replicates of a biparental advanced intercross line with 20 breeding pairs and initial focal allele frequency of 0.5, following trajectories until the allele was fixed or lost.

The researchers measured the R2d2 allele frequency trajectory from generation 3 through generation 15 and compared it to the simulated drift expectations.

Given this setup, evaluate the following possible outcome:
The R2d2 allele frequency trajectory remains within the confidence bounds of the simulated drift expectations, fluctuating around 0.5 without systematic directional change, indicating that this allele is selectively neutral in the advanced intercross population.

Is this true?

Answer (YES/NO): NO